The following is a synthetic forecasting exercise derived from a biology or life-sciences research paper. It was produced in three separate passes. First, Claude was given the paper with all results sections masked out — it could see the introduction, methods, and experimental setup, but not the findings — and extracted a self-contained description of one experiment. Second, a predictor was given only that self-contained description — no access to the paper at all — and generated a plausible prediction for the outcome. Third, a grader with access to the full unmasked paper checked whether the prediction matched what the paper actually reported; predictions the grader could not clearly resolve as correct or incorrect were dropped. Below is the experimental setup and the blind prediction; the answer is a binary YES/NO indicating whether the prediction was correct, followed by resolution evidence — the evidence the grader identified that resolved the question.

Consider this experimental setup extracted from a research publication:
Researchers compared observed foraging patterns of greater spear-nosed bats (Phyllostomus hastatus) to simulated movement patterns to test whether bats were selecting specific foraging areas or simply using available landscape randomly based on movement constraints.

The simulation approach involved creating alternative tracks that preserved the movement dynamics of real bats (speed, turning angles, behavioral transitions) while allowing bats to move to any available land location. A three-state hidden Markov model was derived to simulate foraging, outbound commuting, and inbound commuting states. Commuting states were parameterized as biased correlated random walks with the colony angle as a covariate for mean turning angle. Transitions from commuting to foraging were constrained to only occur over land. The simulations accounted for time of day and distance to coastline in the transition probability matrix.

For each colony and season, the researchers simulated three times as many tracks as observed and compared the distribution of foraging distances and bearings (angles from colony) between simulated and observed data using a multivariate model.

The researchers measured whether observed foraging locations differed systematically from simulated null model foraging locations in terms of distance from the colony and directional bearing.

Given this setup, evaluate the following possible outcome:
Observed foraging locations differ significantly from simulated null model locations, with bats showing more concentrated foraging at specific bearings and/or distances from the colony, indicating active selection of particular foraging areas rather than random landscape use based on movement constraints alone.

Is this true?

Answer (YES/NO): YES